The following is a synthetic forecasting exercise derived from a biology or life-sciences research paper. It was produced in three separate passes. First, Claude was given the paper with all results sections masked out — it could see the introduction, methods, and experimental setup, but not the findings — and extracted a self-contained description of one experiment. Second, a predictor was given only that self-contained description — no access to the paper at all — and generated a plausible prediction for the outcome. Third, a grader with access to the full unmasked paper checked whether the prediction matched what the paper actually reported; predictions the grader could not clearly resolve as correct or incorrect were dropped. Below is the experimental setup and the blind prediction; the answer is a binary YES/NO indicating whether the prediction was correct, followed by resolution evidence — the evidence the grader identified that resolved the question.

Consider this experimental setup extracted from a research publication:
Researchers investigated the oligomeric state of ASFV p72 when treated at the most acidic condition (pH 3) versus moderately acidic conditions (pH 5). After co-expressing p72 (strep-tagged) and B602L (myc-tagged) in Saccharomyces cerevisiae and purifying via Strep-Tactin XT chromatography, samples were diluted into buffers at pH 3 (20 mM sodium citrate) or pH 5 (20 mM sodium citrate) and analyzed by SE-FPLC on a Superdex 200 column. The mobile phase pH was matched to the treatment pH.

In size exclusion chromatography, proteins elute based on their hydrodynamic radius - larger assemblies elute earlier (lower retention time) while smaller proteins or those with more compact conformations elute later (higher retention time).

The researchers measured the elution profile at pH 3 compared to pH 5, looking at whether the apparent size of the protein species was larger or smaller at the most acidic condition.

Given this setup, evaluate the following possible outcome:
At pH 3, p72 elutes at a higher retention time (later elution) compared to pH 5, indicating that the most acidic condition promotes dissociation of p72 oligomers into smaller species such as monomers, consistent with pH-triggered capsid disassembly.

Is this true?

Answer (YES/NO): YES